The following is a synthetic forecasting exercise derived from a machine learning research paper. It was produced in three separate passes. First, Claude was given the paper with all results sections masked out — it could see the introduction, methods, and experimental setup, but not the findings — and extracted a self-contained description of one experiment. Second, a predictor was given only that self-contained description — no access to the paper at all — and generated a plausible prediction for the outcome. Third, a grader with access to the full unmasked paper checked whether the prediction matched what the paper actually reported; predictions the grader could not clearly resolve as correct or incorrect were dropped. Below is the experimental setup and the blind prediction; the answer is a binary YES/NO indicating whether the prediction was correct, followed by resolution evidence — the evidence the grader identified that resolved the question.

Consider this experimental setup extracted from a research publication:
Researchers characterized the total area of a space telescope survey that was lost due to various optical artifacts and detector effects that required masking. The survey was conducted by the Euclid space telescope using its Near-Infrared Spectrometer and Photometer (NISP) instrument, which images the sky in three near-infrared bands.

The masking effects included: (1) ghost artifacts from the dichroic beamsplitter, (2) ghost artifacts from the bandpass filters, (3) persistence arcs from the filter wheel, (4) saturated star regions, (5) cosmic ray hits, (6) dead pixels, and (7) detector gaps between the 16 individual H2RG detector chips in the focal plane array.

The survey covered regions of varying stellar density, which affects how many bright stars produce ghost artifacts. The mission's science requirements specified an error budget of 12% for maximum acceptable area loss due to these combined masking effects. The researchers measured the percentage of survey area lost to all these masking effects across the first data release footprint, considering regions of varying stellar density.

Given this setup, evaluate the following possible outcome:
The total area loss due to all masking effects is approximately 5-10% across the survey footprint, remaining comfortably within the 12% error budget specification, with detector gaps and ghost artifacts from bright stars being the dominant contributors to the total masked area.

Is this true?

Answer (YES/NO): NO